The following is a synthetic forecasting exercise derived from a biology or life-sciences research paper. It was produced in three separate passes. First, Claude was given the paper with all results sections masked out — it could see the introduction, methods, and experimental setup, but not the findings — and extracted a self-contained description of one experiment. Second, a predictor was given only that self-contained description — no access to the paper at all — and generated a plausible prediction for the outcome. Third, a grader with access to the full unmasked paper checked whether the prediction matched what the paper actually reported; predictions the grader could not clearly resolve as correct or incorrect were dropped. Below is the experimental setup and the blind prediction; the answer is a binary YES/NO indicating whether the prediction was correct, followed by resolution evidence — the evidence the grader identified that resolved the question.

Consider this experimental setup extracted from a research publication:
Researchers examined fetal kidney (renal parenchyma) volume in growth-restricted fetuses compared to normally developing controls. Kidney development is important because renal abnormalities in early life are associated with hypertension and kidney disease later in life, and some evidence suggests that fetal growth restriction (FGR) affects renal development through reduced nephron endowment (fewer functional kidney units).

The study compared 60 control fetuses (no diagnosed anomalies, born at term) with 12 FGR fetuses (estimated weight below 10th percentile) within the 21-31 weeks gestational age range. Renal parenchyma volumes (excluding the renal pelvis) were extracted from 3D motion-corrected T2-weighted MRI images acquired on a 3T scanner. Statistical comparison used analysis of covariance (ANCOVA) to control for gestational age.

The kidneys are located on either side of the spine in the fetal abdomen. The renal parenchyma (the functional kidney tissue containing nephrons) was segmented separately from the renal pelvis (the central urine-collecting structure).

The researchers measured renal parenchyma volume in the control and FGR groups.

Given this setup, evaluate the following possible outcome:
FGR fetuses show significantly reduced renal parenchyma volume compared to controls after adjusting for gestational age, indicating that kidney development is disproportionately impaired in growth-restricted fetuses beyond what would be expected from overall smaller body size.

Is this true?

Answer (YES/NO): NO